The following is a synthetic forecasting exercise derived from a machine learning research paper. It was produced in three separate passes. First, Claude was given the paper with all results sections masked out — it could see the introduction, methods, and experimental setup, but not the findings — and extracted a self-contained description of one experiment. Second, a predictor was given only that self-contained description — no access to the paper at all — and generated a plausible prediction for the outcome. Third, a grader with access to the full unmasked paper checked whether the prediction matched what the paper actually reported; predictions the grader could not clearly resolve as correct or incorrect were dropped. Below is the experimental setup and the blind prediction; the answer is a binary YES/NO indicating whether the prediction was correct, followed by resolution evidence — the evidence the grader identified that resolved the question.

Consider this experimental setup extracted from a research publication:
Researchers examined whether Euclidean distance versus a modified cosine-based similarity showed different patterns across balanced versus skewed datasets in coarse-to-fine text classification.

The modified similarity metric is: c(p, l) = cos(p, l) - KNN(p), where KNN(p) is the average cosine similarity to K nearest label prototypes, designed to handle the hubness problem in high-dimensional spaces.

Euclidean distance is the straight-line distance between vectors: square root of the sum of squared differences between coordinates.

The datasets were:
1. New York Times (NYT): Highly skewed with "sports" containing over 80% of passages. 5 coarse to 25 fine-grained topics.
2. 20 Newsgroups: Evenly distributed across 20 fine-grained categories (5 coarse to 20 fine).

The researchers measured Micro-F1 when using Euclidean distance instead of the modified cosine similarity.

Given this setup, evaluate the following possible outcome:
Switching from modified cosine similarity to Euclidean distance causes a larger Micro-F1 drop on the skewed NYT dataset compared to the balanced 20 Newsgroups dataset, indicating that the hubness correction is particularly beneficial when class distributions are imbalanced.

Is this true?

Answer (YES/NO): NO